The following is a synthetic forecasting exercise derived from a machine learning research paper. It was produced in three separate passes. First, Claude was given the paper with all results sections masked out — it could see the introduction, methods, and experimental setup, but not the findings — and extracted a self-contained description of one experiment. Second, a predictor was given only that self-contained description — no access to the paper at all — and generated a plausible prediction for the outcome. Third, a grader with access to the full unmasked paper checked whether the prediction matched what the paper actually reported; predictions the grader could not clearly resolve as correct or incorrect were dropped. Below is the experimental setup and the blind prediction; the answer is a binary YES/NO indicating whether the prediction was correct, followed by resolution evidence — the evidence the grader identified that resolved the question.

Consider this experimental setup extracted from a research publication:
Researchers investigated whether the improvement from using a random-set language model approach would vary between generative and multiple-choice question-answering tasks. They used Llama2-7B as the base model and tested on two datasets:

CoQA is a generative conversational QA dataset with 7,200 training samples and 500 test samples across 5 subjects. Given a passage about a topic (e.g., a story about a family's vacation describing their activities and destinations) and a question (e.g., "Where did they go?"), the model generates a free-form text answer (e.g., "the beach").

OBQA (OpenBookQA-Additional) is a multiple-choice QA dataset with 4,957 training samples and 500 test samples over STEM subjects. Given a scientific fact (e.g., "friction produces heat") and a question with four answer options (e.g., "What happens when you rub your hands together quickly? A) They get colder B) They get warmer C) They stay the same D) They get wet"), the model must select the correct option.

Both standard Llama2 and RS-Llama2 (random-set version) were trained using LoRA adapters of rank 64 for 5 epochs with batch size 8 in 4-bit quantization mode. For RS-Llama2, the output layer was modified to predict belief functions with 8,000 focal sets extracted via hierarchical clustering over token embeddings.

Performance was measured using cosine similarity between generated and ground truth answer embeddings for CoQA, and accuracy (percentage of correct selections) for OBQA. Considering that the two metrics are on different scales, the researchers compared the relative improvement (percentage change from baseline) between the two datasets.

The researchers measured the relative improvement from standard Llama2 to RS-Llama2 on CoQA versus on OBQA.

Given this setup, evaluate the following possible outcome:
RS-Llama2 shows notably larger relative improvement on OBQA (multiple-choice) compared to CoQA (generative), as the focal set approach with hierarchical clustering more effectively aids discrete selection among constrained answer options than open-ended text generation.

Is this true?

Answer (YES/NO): YES